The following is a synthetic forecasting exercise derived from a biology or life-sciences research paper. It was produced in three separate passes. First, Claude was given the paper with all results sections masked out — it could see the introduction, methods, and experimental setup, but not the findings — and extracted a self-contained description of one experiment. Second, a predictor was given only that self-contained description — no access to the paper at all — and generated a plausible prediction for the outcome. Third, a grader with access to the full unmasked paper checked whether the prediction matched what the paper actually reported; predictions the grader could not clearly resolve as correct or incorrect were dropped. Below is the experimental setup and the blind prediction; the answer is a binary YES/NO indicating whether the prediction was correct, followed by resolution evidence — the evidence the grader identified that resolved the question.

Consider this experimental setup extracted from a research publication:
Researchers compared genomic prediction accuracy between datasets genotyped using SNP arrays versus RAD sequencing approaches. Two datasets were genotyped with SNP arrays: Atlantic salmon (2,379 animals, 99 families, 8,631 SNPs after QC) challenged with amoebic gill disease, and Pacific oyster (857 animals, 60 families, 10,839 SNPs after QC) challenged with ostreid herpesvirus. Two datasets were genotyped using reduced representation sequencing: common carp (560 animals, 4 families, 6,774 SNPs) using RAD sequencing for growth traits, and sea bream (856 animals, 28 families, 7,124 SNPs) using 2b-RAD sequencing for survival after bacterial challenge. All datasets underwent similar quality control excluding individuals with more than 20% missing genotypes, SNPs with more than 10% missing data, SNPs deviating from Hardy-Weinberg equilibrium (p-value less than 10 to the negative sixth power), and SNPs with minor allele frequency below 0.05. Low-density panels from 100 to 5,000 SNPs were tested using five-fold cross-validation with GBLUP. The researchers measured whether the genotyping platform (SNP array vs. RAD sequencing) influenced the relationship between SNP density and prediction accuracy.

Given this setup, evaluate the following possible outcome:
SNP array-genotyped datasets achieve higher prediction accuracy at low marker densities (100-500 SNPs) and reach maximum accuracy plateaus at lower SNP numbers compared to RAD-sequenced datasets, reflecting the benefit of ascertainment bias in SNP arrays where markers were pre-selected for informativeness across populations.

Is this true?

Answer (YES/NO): NO